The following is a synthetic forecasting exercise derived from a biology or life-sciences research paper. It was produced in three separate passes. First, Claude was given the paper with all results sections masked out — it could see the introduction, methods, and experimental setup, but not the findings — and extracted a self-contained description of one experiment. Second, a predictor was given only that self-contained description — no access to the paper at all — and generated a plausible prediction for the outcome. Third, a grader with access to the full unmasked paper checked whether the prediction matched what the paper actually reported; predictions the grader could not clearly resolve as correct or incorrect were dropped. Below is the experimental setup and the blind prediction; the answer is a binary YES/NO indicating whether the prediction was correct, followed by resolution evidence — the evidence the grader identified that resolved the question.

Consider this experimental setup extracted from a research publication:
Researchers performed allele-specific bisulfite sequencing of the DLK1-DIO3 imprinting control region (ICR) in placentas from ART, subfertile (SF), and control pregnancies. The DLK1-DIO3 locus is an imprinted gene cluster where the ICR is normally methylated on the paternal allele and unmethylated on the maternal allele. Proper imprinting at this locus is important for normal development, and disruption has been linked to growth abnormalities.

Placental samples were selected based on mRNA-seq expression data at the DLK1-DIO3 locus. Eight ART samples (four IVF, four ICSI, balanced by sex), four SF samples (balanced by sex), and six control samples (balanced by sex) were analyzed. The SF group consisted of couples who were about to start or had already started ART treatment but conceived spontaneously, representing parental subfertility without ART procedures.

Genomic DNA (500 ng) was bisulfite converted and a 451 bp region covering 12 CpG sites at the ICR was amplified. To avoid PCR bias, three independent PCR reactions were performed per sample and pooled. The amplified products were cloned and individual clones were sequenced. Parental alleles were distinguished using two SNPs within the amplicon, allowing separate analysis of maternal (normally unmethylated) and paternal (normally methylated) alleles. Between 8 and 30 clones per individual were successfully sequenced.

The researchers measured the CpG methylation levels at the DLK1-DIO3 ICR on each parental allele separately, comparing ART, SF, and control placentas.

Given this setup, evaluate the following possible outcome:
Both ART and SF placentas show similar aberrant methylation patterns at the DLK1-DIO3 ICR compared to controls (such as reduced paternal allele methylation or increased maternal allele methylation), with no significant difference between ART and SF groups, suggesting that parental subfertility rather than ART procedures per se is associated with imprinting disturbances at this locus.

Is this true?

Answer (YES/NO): NO